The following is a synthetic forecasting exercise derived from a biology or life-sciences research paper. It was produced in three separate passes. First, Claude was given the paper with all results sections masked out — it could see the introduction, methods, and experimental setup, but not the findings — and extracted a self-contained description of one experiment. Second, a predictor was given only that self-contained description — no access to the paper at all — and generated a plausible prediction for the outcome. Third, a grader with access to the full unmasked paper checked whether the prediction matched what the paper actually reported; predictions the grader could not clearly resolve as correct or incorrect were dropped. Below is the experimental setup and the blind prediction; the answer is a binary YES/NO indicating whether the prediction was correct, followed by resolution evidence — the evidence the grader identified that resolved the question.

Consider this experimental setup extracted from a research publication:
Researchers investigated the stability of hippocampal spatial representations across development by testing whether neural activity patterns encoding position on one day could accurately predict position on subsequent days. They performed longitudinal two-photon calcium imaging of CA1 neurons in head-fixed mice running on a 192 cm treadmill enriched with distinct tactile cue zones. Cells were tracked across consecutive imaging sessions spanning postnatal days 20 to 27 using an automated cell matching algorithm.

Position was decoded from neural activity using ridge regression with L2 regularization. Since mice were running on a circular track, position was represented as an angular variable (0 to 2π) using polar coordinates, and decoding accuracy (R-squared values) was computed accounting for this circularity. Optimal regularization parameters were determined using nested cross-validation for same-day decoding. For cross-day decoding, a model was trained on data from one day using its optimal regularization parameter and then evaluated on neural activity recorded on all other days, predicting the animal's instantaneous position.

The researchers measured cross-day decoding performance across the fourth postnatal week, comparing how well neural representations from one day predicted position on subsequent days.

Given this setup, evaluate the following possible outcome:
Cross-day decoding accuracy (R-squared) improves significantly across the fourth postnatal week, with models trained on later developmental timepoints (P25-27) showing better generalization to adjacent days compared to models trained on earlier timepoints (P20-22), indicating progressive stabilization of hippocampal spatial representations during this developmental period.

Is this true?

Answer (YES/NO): YES